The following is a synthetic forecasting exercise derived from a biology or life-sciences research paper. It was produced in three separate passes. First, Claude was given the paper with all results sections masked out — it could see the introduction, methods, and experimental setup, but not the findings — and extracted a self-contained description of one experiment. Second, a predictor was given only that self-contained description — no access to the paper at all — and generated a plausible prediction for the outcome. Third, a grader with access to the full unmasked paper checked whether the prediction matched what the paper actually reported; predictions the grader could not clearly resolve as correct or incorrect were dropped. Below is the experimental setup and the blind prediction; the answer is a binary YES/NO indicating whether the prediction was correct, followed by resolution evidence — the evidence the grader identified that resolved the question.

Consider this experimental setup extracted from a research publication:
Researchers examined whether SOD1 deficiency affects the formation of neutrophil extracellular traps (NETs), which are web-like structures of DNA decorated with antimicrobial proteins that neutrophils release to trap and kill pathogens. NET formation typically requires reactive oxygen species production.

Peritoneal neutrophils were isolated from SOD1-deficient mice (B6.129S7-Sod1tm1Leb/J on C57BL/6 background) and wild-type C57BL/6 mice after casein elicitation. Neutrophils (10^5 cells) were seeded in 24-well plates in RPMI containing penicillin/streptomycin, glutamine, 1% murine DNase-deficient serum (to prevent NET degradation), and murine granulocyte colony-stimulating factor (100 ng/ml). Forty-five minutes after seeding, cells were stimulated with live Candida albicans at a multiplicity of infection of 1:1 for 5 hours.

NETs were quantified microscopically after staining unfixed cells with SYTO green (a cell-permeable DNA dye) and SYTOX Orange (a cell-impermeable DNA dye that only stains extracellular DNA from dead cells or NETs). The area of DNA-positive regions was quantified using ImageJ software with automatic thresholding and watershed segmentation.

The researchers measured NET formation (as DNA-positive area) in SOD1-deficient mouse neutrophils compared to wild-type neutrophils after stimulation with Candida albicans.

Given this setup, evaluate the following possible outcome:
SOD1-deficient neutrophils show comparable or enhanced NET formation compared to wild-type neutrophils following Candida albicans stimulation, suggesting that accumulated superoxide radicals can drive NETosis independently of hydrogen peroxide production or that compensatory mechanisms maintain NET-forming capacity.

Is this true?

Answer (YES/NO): NO